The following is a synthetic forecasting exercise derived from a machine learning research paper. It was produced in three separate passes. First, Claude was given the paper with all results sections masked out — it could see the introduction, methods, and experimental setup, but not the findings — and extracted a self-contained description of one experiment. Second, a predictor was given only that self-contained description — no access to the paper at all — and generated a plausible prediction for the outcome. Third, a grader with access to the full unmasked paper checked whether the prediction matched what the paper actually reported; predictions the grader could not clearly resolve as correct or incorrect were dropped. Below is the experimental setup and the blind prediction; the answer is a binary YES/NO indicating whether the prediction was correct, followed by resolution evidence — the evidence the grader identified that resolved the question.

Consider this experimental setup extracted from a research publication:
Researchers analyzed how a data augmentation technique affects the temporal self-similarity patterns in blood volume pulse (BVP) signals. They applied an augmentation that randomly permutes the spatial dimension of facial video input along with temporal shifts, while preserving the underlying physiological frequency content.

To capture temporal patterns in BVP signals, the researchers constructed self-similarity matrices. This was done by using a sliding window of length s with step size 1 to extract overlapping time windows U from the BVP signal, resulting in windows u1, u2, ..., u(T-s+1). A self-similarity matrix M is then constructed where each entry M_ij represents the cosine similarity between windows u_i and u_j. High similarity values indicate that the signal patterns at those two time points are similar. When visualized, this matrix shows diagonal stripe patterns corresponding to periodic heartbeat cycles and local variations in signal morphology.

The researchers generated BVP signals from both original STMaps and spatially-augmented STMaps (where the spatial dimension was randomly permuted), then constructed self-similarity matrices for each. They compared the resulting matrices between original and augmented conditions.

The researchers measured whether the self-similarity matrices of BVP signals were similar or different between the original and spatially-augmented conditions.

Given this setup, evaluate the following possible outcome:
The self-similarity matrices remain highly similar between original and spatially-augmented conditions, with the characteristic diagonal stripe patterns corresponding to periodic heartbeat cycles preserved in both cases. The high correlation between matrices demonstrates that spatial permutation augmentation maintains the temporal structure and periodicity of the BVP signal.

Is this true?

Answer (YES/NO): NO